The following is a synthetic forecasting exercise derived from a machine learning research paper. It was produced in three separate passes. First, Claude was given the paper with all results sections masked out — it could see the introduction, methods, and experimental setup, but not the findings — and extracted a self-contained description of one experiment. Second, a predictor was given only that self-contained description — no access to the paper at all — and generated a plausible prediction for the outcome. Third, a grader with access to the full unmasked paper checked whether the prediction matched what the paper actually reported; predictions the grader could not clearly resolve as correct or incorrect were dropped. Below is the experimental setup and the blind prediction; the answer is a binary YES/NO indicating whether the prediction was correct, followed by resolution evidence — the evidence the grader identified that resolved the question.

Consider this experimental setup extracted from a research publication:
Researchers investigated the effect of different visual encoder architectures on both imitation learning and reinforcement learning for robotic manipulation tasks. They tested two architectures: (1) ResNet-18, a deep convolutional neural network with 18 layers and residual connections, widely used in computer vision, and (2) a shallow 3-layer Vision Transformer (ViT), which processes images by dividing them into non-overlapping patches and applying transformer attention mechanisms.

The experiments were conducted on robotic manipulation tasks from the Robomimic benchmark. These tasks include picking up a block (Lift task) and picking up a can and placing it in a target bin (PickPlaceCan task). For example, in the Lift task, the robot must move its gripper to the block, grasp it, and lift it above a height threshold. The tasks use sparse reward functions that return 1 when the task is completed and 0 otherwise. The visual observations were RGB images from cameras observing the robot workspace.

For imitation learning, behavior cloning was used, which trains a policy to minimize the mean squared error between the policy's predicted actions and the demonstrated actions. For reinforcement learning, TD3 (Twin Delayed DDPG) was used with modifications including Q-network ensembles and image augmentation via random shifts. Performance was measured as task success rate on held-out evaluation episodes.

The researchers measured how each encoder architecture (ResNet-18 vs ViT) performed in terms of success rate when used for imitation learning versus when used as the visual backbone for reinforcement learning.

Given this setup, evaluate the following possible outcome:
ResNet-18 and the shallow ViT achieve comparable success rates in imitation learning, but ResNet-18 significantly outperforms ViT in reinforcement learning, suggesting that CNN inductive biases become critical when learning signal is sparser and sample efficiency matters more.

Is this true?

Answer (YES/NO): NO